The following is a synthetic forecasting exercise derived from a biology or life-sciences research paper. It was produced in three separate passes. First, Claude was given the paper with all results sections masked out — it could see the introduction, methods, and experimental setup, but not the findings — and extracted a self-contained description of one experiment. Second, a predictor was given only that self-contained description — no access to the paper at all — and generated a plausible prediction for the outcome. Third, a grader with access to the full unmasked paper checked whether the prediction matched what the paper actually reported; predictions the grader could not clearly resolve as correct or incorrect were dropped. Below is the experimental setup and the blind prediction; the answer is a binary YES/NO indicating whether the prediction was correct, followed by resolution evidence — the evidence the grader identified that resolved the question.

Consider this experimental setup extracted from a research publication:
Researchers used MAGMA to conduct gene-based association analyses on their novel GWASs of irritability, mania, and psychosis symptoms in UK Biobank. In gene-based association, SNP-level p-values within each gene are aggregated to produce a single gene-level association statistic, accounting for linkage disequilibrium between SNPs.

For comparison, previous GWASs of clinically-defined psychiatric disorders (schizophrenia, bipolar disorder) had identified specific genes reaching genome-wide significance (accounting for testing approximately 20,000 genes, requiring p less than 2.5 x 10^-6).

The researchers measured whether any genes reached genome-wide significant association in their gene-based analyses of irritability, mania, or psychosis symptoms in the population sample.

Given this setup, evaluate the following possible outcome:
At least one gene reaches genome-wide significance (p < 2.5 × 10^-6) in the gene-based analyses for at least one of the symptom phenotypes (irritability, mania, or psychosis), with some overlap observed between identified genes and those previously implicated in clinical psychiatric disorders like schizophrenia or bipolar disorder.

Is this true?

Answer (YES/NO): YES